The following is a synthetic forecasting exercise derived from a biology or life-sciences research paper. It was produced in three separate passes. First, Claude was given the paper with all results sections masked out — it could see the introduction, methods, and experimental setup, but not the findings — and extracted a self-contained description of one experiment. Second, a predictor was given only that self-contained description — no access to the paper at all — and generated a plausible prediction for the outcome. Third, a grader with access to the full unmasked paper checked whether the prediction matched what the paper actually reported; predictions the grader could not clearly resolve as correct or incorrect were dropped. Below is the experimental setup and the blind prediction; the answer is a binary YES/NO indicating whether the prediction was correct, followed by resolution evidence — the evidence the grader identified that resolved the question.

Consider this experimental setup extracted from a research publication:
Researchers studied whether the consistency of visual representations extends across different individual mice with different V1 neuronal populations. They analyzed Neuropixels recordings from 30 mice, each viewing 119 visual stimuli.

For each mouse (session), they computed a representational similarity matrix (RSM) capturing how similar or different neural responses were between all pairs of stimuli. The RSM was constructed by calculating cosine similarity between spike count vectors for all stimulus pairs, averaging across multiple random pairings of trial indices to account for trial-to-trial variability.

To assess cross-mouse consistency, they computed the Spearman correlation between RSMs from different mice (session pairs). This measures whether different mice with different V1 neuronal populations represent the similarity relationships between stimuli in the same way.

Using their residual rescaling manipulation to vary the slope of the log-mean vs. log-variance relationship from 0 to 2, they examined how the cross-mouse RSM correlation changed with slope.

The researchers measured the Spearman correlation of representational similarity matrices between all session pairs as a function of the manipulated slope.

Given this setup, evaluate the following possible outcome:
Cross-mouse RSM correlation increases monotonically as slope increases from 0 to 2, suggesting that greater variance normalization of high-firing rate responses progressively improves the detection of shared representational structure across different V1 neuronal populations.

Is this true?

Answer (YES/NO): NO